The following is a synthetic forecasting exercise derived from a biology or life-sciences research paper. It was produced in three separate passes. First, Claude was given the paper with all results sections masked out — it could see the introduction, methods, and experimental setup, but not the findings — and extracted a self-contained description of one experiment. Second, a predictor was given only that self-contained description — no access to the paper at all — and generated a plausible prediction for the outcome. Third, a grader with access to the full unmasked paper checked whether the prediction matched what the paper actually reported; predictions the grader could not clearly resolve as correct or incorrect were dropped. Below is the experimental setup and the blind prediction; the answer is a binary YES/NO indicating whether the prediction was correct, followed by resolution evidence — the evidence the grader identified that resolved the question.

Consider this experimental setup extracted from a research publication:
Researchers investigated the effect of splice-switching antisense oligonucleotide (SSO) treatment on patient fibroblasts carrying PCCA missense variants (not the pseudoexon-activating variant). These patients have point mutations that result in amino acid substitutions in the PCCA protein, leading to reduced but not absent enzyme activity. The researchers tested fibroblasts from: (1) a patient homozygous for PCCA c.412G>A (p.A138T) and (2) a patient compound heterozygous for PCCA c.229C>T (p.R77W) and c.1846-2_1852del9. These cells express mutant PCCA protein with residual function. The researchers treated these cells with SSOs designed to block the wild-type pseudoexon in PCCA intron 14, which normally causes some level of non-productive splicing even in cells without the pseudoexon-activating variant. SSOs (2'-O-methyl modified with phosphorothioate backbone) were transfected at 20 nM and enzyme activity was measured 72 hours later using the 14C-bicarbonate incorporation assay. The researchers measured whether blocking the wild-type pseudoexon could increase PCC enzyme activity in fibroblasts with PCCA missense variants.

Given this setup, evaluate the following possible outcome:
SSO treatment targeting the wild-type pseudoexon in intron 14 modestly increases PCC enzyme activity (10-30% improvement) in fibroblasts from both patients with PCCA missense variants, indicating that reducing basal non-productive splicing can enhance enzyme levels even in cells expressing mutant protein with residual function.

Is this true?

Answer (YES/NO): NO